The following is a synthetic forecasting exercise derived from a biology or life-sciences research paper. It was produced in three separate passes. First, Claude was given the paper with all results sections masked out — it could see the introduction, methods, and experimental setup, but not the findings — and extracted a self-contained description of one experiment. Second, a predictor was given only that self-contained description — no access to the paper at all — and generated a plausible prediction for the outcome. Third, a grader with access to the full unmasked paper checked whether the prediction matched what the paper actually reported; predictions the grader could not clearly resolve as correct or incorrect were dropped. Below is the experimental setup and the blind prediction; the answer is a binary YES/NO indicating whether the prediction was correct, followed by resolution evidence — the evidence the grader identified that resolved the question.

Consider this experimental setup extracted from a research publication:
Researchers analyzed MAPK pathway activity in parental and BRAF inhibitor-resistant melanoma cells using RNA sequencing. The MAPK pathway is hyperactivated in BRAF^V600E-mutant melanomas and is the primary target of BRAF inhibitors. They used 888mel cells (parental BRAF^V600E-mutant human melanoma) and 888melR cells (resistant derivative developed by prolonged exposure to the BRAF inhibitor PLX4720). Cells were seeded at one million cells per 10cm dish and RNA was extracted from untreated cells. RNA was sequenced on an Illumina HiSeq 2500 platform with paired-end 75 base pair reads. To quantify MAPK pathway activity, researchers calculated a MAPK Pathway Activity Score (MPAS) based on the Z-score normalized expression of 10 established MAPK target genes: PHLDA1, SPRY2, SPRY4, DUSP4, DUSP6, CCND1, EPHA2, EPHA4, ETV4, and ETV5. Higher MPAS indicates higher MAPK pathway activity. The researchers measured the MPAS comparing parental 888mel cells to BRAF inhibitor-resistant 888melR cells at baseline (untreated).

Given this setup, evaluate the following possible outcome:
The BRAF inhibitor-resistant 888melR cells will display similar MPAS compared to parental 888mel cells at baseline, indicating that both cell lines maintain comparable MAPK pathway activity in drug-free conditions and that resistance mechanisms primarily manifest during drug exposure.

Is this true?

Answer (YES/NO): NO